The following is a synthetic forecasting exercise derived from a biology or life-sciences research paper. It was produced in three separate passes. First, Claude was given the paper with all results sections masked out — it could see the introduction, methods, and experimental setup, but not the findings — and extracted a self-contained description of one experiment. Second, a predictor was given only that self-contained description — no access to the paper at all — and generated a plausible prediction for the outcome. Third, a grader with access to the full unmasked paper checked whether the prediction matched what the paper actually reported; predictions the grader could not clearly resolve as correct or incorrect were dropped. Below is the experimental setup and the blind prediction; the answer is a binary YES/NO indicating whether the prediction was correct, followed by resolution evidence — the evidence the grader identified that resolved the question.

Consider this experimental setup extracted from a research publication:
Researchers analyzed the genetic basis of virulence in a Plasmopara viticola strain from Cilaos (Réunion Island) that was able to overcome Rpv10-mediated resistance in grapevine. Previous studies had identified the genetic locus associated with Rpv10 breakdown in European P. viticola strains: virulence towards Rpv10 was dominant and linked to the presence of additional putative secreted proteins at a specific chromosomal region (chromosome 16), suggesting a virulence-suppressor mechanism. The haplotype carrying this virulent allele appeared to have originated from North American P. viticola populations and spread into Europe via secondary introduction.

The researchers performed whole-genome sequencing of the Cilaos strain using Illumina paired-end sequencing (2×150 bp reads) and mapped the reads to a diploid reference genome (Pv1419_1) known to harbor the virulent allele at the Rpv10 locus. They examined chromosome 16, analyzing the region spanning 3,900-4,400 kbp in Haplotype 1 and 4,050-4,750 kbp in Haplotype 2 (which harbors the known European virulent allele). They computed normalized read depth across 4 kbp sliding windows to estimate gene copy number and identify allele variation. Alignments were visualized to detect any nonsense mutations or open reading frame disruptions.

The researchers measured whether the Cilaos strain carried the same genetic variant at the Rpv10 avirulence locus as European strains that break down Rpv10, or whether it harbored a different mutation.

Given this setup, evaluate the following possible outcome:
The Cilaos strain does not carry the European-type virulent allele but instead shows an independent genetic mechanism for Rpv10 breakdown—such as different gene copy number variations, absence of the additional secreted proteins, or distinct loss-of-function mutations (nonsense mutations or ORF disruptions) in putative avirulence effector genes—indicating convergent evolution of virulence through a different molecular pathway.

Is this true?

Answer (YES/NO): YES